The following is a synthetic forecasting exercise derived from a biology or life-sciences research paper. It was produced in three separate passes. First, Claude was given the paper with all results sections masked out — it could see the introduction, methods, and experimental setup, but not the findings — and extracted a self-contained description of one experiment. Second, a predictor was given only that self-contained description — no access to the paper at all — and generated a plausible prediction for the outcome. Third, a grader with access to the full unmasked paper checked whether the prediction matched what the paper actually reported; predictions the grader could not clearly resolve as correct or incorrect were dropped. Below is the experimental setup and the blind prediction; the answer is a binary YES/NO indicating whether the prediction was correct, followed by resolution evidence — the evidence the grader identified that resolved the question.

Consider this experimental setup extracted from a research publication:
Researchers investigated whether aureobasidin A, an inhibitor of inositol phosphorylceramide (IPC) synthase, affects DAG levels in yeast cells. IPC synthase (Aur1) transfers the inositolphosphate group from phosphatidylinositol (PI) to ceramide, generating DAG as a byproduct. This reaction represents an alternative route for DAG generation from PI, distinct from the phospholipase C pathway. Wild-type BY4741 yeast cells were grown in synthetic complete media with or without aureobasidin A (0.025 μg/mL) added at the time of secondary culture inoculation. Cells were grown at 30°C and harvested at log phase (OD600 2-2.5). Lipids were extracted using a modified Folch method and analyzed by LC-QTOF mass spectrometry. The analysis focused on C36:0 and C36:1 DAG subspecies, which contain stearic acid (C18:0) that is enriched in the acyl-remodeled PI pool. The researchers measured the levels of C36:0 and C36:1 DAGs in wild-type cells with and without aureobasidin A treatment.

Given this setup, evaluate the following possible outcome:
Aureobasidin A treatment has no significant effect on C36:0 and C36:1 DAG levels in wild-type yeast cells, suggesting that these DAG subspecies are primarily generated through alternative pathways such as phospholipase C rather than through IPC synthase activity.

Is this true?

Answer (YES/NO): YES